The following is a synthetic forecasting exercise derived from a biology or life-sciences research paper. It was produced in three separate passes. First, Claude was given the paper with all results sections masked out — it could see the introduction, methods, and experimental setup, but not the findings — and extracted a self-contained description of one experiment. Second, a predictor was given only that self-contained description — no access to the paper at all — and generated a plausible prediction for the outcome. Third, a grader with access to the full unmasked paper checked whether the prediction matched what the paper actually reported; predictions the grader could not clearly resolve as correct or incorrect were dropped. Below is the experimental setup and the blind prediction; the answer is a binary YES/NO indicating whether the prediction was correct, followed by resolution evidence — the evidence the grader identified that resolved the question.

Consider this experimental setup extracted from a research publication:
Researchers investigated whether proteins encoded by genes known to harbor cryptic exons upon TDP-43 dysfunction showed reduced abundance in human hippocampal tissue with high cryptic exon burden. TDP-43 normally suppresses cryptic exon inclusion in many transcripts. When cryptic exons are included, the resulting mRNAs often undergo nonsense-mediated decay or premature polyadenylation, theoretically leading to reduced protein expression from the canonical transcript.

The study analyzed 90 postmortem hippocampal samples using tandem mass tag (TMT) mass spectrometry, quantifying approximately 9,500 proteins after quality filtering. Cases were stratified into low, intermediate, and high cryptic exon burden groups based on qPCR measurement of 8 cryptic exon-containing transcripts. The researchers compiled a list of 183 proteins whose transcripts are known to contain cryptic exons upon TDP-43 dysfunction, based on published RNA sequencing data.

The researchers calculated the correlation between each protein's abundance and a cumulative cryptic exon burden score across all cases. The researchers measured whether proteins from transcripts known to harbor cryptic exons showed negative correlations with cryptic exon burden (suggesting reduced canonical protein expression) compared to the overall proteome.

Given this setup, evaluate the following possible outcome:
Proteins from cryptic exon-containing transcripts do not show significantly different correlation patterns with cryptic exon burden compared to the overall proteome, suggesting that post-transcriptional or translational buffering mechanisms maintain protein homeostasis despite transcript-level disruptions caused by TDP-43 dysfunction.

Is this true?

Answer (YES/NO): NO